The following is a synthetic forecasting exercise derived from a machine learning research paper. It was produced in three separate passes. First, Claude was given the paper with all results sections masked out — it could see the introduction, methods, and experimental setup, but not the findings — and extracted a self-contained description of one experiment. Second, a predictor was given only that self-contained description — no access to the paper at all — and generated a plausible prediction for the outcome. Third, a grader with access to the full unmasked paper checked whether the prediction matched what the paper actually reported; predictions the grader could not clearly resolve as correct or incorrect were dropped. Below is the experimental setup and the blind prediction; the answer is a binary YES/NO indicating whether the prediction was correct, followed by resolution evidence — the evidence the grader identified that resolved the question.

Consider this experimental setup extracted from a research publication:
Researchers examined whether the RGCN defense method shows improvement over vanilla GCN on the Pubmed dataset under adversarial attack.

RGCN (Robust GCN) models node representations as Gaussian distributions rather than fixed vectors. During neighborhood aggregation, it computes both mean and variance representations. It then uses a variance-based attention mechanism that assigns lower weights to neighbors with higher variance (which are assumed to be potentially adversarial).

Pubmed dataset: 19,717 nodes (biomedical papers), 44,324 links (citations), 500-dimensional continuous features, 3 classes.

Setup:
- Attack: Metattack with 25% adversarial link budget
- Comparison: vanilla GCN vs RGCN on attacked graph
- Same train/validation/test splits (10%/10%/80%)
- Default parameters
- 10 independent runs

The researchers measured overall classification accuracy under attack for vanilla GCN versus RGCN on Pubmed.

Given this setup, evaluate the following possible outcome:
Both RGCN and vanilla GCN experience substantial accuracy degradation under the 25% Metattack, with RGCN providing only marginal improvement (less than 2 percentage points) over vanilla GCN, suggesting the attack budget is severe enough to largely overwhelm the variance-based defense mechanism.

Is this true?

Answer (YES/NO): NO